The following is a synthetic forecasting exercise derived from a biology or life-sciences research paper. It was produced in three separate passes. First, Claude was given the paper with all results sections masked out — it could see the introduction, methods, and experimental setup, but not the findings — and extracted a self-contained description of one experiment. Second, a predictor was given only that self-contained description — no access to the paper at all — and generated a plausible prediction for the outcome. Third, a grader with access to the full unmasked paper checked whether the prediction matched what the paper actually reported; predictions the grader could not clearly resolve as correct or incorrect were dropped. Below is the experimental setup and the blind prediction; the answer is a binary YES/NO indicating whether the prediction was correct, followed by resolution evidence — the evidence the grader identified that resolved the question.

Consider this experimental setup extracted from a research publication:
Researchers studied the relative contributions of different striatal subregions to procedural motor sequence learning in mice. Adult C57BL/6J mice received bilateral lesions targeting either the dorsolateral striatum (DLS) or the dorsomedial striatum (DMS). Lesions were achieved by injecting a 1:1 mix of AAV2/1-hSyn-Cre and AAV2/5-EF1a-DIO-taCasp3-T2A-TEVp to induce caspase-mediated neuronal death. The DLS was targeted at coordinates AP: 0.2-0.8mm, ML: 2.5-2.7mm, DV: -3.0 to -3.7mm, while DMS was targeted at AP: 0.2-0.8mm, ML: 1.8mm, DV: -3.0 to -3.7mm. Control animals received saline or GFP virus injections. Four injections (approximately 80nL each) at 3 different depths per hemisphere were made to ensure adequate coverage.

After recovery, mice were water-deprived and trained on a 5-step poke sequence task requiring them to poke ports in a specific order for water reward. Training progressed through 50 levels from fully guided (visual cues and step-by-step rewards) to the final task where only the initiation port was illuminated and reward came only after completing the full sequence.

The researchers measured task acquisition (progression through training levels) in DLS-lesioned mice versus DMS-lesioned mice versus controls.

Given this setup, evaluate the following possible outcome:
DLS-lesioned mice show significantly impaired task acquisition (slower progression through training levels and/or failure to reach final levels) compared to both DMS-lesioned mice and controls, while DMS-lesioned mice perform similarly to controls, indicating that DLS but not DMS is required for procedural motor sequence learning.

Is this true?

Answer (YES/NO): YES